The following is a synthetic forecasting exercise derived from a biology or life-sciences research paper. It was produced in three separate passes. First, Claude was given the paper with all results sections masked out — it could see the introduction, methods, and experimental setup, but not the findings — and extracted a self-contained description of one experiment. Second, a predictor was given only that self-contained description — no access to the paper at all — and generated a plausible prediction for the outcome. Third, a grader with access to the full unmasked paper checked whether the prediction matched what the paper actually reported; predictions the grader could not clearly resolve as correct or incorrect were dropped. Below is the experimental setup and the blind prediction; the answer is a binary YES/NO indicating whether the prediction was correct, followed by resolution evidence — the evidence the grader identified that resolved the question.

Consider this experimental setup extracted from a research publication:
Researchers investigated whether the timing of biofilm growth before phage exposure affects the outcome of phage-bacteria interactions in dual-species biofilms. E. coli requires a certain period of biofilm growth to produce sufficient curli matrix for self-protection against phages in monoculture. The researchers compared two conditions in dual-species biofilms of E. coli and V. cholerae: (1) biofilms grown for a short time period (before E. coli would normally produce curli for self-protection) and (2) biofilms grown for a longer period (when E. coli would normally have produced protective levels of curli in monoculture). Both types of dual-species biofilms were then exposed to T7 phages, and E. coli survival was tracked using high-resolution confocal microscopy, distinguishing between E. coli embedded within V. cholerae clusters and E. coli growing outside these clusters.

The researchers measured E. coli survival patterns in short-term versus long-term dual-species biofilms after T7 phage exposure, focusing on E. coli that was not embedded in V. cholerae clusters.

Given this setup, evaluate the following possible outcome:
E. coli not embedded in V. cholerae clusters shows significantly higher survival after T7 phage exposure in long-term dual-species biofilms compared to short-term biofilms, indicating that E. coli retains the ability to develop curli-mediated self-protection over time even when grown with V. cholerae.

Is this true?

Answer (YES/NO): NO